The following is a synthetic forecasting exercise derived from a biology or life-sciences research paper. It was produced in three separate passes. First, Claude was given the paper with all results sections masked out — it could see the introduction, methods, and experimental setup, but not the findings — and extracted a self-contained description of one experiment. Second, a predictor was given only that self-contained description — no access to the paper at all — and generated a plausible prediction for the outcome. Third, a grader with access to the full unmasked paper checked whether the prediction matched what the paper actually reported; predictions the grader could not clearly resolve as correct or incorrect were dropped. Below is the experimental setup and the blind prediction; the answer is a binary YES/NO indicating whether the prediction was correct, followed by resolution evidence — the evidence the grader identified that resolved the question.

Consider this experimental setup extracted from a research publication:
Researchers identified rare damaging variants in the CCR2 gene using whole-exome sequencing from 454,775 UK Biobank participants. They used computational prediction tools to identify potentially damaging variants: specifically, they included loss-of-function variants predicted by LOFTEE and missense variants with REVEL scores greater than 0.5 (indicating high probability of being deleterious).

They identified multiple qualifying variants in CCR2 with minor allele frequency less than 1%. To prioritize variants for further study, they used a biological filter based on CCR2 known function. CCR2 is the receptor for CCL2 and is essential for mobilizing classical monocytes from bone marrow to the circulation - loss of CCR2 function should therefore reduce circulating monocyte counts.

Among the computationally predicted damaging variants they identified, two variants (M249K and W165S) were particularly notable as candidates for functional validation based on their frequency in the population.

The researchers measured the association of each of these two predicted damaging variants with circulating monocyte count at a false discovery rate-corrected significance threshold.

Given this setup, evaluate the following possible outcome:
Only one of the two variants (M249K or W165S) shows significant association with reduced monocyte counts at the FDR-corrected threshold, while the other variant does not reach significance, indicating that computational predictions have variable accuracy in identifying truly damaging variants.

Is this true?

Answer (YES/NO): NO